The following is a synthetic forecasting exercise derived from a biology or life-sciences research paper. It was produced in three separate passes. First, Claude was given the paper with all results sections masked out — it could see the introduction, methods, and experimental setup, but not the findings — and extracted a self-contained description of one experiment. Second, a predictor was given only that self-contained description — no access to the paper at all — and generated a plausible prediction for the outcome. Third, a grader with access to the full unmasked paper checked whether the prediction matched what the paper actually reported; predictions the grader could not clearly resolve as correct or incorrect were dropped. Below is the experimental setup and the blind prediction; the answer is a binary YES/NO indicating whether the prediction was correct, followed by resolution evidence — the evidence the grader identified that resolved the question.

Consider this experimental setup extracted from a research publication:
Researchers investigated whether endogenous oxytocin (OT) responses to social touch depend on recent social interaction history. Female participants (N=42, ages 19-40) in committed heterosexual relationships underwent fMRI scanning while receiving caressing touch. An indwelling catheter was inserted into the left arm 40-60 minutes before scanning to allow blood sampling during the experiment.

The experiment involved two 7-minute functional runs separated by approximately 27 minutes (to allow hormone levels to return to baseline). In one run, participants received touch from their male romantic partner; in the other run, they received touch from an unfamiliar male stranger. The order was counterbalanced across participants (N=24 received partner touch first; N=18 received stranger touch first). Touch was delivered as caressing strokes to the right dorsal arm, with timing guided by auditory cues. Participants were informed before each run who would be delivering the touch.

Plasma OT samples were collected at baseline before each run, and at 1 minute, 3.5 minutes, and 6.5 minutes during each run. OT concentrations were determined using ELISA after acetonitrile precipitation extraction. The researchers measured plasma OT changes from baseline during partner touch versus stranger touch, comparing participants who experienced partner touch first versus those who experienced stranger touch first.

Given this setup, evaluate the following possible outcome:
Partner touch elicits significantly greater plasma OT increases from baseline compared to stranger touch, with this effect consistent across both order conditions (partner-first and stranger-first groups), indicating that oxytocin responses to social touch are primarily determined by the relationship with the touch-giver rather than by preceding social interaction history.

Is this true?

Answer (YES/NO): NO